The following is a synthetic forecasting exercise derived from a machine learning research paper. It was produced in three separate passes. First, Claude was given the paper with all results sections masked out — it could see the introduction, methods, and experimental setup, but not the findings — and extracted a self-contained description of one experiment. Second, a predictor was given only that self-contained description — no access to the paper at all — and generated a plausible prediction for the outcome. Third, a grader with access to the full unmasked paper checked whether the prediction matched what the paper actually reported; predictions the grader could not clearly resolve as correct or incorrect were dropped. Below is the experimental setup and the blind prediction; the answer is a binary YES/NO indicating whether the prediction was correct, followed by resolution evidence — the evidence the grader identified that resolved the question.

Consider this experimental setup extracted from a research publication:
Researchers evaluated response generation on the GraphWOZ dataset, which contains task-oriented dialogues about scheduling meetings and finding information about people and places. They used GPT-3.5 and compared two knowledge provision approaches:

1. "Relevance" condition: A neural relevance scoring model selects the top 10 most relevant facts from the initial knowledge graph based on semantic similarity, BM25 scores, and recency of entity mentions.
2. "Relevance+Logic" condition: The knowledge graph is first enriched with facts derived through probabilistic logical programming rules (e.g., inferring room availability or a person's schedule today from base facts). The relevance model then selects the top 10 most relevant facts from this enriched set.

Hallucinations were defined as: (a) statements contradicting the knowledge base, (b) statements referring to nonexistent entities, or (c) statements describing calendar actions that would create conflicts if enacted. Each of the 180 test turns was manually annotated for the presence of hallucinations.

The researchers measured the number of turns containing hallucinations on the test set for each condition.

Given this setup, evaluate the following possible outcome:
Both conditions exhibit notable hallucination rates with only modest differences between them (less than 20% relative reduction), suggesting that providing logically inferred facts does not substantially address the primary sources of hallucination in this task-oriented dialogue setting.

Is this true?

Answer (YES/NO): YES